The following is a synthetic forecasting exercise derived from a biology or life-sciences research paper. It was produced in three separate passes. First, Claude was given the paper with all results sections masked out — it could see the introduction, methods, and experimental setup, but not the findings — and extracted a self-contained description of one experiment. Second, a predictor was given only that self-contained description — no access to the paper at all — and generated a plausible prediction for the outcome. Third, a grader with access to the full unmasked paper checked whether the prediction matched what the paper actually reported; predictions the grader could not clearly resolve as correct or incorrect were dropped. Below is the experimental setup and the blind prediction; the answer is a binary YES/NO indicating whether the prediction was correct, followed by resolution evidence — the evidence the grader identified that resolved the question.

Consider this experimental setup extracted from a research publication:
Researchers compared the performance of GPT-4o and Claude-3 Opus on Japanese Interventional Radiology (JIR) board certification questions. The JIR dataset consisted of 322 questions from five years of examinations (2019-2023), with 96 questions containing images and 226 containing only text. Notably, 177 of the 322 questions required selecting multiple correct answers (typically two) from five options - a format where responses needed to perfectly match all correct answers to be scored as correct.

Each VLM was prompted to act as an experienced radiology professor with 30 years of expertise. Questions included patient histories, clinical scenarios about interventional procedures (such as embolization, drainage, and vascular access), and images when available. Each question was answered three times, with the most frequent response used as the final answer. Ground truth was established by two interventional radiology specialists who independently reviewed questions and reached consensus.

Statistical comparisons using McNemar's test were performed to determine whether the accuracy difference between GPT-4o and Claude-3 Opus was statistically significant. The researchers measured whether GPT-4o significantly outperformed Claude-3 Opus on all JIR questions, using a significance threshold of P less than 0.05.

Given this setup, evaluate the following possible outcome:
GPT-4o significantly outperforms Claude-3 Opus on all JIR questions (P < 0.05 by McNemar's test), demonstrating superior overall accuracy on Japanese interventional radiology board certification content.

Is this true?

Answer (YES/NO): NO